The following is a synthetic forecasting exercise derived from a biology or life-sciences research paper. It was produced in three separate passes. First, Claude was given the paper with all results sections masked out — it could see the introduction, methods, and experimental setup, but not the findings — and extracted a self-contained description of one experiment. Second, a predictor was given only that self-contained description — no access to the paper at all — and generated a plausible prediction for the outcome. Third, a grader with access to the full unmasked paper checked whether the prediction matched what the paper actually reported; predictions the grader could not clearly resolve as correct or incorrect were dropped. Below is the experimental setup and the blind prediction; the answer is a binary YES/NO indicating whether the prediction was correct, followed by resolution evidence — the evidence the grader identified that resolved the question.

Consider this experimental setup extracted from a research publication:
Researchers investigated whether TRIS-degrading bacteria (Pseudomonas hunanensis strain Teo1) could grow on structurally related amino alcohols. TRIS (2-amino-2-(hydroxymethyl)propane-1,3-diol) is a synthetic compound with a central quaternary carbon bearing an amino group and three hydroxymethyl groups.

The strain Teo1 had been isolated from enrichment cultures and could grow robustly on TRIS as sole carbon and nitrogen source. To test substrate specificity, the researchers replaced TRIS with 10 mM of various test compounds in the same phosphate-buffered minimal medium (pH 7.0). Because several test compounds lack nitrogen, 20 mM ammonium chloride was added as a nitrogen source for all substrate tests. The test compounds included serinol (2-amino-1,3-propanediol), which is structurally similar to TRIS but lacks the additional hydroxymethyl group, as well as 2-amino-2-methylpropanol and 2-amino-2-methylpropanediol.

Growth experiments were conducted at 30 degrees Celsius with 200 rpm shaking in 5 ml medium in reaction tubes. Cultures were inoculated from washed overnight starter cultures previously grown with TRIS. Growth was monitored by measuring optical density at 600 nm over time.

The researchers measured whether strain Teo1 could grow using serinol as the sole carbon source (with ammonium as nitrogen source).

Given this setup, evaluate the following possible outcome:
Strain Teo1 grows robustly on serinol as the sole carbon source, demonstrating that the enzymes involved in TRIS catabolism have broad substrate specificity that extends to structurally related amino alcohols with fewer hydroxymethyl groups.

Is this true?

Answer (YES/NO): NO